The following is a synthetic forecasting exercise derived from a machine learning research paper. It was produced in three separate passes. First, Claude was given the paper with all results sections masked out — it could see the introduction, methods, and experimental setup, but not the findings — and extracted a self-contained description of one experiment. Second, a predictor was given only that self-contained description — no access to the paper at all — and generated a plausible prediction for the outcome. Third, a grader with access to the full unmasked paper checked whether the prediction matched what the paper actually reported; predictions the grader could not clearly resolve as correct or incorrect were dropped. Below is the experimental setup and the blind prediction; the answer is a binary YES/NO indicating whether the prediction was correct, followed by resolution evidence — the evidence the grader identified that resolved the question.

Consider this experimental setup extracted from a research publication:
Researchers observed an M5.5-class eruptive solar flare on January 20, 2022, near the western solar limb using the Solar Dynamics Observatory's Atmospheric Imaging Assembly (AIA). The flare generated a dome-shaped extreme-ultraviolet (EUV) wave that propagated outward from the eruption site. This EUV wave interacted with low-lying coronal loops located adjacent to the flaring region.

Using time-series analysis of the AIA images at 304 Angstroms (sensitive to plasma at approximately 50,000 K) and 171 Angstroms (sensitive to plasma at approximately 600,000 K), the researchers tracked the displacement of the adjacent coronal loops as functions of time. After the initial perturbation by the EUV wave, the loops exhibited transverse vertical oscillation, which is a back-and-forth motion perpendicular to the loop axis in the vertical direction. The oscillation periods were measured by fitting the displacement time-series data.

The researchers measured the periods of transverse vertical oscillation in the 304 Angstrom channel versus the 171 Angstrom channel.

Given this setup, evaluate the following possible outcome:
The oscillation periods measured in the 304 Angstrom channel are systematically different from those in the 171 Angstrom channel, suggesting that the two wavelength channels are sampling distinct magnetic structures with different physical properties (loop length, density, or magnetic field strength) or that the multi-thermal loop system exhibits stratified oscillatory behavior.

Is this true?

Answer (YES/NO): YES